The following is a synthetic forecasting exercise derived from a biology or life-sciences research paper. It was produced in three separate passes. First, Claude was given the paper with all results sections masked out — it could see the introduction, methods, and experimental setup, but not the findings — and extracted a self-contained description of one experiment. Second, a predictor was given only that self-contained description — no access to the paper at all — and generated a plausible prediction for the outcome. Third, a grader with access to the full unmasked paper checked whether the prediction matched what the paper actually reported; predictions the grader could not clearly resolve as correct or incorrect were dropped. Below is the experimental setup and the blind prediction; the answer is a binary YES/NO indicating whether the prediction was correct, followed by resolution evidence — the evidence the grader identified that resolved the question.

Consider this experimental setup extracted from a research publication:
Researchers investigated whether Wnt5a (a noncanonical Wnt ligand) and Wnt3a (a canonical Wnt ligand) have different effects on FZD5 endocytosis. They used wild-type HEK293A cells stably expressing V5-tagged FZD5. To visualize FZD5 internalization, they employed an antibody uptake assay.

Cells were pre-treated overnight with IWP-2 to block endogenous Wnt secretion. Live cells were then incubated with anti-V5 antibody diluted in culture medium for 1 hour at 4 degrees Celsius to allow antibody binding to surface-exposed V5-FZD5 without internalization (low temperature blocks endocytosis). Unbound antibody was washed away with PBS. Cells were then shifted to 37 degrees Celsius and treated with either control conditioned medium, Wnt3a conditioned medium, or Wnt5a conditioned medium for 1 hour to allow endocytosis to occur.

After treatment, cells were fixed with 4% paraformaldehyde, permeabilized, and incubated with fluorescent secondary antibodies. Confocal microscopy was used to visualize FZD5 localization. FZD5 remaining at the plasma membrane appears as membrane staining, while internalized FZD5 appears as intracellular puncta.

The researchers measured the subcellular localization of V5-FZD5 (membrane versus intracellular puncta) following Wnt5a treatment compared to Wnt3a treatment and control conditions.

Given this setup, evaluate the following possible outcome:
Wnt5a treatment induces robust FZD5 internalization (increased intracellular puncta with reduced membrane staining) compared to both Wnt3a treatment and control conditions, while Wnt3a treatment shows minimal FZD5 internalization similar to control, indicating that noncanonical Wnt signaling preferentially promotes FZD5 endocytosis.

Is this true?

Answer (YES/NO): NO